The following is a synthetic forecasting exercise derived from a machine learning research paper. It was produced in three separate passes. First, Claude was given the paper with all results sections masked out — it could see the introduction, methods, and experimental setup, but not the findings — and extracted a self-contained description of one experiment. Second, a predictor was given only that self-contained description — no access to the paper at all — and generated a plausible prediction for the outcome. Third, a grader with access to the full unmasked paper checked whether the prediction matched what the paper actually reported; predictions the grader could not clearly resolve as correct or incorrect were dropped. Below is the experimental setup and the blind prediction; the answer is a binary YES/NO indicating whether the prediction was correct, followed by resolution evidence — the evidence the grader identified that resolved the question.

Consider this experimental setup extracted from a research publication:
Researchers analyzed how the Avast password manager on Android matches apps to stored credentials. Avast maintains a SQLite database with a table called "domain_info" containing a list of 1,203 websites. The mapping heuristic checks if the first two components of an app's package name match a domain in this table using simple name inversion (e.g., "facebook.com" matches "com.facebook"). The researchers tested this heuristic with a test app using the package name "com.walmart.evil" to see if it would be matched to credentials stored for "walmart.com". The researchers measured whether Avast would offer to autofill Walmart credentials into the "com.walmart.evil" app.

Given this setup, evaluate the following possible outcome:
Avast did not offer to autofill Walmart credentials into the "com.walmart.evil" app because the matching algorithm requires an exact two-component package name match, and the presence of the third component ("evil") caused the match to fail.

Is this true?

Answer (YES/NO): NO